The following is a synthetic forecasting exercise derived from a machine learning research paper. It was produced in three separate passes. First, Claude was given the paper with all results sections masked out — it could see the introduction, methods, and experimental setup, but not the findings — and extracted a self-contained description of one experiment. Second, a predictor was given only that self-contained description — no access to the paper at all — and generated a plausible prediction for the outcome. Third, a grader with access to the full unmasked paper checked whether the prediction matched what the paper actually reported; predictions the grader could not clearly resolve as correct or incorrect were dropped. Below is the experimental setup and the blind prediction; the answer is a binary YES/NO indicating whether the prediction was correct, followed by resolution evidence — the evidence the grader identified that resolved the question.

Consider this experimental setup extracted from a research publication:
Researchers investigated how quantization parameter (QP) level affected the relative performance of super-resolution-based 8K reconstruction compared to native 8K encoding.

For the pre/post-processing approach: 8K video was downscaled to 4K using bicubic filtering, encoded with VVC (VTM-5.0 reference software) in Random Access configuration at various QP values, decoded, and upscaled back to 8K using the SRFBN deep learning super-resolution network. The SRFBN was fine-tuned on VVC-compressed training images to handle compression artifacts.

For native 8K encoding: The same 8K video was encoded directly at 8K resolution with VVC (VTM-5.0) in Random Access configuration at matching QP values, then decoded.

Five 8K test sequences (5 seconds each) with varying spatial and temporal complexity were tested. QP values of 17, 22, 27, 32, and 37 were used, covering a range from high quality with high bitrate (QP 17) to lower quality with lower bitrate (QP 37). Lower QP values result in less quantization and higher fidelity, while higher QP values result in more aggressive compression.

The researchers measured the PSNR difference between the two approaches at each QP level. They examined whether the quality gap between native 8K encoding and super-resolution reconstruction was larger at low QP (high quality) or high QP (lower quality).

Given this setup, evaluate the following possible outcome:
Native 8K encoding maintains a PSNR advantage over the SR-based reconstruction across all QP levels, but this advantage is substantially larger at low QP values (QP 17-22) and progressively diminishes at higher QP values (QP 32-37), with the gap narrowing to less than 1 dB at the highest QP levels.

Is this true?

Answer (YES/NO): NO